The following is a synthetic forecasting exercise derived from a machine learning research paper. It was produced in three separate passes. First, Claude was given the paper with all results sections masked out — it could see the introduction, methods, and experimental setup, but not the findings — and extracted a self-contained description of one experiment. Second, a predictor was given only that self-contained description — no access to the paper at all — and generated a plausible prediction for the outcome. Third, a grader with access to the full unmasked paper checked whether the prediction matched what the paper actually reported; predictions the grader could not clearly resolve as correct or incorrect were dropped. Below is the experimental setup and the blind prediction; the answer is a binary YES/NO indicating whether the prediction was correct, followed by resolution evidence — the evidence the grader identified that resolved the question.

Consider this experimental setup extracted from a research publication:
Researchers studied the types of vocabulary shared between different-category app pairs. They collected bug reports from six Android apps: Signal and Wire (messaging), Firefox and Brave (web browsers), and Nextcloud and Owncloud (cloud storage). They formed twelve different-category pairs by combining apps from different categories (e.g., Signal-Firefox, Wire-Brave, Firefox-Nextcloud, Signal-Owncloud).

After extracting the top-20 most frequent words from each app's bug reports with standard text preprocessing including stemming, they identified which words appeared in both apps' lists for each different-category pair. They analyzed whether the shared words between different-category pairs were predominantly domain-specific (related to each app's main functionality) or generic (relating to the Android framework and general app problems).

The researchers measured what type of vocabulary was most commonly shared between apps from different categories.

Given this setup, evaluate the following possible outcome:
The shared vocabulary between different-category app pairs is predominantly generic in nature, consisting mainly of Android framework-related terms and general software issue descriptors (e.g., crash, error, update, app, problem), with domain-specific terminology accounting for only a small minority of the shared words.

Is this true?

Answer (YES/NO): YES